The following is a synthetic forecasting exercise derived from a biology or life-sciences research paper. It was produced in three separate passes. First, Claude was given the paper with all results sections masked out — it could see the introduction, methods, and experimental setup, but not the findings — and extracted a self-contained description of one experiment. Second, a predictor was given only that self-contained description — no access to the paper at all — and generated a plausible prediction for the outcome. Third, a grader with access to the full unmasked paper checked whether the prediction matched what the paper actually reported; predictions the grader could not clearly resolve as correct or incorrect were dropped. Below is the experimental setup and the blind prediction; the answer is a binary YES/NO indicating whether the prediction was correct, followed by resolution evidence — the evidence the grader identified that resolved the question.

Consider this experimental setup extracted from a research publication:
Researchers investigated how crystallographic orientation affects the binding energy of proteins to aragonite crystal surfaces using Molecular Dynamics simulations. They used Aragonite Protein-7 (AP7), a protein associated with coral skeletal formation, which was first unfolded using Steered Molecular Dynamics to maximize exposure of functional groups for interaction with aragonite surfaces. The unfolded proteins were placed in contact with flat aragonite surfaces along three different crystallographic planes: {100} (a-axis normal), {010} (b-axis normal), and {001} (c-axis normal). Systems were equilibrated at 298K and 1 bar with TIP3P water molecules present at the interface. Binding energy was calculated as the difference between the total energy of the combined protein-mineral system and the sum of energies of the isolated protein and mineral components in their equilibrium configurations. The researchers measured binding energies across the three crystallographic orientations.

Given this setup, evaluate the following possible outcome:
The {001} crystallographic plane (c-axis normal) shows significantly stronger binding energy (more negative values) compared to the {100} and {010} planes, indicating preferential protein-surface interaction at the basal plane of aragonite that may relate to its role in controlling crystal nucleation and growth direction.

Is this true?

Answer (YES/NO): NO